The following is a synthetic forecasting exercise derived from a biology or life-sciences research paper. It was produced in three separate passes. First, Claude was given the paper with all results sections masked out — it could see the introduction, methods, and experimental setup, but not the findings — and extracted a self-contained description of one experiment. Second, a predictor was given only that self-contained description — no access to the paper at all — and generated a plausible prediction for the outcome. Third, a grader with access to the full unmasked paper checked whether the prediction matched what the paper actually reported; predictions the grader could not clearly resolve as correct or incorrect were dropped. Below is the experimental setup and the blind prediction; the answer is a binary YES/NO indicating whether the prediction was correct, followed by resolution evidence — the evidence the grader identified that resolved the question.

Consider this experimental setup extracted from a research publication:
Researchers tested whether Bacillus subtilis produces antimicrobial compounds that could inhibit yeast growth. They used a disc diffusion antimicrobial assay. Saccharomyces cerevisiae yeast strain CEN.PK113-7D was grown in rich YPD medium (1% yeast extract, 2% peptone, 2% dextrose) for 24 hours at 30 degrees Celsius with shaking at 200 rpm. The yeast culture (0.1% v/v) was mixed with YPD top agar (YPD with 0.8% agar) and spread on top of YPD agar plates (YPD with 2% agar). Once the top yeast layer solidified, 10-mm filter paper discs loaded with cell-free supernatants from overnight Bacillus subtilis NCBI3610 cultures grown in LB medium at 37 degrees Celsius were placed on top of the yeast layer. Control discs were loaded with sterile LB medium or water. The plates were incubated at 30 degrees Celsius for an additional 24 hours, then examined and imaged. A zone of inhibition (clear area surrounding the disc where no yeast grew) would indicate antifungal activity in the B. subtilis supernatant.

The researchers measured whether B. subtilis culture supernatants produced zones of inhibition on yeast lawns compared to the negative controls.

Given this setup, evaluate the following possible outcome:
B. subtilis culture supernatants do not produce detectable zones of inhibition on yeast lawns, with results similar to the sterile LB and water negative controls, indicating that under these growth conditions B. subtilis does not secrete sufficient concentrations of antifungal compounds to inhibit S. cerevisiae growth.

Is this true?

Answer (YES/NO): NO